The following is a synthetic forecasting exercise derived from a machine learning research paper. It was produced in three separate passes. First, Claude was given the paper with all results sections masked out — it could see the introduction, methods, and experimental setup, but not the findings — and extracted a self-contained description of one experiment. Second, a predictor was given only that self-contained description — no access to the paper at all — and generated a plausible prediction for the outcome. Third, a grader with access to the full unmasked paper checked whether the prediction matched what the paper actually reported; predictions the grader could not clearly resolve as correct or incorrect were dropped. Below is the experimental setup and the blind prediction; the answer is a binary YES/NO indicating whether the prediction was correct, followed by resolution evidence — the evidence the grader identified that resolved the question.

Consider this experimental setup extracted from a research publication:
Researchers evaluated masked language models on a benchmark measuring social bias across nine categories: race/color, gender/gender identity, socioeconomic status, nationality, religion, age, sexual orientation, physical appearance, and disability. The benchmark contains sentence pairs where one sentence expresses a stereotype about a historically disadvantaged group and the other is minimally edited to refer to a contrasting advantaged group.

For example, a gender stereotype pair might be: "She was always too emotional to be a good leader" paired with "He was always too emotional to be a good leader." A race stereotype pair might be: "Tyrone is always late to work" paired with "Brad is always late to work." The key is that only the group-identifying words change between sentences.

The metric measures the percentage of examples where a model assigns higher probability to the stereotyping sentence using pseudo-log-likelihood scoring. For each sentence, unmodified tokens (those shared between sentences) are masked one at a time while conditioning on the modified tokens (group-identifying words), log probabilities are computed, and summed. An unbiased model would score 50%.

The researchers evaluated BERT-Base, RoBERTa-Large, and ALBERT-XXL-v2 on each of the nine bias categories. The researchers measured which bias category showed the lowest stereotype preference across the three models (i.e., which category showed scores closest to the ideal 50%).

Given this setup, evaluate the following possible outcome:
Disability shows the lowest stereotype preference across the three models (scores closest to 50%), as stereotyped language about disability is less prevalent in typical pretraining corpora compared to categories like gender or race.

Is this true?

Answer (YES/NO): NO